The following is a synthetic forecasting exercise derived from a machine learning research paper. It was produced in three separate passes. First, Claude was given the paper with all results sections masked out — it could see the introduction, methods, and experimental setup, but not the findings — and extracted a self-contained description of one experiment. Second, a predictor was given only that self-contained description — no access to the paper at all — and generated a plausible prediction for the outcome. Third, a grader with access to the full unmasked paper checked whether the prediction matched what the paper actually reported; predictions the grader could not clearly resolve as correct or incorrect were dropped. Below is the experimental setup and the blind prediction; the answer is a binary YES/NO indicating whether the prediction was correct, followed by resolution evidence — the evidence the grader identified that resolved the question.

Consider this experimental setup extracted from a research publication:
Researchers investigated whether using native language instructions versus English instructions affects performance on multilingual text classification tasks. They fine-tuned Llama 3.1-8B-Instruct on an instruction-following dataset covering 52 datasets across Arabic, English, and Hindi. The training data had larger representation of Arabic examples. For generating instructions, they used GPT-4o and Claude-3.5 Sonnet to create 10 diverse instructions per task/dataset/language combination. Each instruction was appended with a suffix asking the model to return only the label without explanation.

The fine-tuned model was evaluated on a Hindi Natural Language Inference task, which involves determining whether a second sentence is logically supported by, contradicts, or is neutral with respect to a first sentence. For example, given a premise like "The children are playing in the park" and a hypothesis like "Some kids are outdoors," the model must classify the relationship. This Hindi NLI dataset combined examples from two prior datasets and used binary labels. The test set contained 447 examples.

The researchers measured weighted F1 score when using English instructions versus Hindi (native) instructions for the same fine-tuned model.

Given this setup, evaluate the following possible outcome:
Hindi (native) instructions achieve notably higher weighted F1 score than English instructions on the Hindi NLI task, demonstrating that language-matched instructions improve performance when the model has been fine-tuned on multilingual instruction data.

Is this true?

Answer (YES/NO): YES